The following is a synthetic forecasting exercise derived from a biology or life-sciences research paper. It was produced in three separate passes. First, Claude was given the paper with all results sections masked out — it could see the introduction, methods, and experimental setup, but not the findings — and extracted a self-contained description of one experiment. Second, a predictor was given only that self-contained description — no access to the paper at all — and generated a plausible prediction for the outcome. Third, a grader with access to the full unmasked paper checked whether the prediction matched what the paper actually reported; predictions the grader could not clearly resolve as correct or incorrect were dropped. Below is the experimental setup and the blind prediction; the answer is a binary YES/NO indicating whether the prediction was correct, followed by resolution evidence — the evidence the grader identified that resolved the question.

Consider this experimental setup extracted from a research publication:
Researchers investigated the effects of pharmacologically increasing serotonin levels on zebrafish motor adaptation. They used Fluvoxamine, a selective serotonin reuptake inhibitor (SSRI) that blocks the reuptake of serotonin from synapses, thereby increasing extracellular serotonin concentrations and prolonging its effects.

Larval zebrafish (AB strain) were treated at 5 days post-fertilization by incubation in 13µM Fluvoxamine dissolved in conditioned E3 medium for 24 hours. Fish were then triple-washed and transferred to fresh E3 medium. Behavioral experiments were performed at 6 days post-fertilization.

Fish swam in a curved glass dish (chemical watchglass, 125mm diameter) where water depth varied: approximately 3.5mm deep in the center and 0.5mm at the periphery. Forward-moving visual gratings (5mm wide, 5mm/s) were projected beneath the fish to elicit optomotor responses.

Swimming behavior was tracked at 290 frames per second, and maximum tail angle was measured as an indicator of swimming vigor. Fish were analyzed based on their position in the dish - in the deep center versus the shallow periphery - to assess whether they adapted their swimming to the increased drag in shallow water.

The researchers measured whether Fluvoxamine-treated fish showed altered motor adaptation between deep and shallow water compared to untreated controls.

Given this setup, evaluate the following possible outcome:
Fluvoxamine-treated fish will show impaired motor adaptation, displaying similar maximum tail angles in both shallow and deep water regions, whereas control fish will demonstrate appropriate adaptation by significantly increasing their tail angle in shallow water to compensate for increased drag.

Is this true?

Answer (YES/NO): YES